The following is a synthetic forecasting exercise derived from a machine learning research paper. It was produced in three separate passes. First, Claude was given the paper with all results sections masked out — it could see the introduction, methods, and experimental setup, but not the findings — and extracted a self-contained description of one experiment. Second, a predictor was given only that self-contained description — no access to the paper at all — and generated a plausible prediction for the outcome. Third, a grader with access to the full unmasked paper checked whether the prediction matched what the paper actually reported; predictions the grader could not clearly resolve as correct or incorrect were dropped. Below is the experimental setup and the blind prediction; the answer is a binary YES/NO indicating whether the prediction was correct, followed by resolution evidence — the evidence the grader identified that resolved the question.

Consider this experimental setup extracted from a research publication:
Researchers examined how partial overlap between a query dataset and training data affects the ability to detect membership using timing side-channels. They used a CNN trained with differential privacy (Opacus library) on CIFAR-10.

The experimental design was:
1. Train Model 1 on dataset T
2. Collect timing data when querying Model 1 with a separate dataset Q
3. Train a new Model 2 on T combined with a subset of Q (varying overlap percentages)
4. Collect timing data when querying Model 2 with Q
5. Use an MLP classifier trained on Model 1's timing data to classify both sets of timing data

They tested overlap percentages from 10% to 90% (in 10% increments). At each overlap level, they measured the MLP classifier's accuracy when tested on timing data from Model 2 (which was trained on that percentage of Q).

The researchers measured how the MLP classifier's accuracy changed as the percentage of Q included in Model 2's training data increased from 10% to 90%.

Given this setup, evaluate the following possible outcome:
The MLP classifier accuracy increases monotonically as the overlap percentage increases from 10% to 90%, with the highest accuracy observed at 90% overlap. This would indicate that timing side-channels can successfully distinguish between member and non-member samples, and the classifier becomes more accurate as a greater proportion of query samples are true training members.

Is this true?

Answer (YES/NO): NO